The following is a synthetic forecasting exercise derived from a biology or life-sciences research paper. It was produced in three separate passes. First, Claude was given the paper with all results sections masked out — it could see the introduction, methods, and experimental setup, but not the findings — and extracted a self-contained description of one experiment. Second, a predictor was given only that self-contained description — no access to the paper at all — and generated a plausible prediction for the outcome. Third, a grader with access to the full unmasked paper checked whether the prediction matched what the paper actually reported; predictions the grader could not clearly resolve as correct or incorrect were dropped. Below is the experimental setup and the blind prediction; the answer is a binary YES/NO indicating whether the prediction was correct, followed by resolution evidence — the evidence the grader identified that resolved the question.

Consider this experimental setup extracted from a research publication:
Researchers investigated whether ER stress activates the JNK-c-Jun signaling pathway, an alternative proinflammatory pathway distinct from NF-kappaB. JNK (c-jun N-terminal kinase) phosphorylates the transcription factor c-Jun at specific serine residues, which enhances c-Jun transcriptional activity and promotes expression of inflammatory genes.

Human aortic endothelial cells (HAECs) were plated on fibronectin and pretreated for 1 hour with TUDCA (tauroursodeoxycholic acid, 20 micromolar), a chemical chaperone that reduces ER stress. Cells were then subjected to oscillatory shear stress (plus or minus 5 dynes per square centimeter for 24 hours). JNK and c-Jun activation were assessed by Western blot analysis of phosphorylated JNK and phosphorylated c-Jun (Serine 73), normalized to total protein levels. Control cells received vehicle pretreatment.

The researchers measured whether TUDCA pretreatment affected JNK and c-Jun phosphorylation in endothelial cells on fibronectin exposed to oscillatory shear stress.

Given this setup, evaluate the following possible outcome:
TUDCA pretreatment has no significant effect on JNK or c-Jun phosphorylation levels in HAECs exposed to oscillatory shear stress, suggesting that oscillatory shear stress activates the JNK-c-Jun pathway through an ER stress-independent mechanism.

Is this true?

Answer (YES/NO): NO